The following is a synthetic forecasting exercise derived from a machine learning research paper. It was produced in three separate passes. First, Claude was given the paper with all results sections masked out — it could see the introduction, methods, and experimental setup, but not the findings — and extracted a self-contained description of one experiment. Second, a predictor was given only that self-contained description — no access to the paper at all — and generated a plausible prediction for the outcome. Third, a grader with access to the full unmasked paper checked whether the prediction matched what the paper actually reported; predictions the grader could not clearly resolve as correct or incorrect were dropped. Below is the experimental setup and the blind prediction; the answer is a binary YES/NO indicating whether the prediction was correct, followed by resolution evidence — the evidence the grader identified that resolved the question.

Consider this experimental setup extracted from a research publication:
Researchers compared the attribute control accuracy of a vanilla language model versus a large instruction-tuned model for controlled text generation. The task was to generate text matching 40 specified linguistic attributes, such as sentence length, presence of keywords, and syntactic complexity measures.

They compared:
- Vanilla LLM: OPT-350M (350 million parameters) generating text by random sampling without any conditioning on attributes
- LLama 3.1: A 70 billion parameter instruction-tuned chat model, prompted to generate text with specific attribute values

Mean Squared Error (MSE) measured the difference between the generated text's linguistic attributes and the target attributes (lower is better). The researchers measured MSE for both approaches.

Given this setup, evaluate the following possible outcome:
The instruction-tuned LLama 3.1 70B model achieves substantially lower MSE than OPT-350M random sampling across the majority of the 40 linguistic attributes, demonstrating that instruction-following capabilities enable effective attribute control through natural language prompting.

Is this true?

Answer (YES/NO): NO